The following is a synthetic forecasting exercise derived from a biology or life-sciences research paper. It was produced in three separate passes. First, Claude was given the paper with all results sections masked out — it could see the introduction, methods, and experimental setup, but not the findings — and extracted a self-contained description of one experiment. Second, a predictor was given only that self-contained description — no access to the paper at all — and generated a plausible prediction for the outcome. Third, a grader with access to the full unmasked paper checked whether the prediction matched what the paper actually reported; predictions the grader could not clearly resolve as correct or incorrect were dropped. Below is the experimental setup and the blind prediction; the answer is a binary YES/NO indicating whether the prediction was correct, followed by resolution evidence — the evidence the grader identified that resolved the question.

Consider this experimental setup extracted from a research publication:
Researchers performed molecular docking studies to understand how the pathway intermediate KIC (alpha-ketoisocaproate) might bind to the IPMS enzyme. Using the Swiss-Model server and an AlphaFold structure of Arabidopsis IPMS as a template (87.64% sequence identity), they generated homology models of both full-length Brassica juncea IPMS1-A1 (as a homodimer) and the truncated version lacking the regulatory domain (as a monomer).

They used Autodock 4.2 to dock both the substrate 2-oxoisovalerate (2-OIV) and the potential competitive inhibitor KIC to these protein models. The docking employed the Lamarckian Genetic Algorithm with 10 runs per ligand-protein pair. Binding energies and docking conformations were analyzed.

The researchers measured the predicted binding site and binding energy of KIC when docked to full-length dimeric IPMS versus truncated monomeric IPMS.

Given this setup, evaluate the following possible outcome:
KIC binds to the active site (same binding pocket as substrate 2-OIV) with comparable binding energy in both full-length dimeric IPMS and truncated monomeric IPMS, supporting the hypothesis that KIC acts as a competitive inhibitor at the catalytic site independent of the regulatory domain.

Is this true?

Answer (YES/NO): NO